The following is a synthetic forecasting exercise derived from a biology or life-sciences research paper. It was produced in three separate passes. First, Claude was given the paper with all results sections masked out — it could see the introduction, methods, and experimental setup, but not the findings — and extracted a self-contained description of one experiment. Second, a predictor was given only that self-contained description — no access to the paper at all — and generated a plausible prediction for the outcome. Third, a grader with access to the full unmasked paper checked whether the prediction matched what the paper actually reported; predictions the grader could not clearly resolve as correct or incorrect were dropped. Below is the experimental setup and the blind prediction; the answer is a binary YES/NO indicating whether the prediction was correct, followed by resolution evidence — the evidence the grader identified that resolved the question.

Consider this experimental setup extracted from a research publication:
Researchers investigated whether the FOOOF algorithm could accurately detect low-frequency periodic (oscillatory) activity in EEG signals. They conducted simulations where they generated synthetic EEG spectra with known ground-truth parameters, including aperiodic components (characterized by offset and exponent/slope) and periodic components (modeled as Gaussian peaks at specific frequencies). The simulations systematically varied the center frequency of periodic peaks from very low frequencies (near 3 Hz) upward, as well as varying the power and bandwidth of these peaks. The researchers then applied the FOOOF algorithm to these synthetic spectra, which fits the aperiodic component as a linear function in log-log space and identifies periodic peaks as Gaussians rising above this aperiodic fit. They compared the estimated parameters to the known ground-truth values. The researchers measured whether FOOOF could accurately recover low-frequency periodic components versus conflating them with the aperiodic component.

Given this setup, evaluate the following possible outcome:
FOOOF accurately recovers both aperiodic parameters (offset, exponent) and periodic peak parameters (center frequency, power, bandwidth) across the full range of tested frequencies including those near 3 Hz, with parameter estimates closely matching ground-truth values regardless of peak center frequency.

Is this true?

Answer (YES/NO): NO